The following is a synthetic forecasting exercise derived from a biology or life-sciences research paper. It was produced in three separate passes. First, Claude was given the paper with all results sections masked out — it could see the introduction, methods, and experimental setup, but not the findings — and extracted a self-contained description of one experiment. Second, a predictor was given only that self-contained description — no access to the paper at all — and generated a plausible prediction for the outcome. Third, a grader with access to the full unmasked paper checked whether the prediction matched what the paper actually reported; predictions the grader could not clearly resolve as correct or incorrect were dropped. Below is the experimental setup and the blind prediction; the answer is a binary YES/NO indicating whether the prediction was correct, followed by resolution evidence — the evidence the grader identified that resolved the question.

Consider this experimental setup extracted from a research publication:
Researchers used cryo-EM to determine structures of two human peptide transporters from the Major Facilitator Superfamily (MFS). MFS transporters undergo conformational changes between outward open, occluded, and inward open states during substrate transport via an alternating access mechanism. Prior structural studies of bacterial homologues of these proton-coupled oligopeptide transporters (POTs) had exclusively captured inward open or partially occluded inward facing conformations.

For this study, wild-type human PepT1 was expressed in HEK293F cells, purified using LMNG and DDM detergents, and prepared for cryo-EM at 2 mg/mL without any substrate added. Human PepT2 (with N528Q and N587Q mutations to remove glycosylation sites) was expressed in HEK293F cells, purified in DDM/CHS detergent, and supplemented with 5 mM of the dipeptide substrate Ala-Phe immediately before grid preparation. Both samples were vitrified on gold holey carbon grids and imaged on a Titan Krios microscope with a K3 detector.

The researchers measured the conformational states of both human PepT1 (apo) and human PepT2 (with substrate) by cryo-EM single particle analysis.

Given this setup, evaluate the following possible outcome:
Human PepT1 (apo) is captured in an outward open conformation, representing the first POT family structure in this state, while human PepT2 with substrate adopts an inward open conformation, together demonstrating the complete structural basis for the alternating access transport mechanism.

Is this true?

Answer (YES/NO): NO